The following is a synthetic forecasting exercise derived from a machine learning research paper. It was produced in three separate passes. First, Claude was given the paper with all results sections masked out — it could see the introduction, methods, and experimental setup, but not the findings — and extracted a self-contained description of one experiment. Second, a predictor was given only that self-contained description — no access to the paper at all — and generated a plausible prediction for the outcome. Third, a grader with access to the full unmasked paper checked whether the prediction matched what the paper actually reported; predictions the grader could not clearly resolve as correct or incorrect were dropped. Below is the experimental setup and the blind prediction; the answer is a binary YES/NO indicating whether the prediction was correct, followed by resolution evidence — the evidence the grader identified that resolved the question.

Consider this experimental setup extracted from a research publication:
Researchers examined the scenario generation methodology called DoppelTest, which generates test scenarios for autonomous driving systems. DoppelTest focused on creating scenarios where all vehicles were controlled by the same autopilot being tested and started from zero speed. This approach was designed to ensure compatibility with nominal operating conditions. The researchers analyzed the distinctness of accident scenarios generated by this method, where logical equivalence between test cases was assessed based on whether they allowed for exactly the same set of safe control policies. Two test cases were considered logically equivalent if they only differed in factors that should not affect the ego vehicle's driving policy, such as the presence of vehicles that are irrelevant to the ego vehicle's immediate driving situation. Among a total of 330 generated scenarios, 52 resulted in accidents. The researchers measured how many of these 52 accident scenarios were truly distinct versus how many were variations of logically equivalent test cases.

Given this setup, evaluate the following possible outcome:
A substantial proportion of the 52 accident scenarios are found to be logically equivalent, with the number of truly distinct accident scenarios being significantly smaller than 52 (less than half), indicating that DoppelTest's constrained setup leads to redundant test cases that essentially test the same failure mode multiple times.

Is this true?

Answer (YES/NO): YES